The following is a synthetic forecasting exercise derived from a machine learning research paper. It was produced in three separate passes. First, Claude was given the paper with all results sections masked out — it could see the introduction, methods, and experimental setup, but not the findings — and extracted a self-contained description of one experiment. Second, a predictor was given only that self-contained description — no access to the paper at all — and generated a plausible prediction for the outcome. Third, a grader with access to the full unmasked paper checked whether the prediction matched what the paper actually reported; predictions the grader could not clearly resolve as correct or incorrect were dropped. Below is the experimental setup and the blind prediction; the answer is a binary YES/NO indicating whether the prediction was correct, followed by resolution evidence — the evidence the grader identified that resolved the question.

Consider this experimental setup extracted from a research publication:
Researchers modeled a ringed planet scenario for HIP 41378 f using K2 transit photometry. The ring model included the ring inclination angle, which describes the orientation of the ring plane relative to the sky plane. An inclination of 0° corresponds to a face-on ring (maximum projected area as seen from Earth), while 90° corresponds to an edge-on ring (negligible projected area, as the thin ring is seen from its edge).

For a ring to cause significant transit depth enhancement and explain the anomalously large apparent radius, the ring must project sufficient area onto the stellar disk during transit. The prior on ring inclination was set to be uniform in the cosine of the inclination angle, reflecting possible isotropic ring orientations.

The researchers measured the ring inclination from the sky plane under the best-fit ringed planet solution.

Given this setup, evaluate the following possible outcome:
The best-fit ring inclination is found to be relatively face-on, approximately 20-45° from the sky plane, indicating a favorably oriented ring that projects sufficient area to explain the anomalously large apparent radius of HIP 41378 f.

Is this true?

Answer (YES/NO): YES